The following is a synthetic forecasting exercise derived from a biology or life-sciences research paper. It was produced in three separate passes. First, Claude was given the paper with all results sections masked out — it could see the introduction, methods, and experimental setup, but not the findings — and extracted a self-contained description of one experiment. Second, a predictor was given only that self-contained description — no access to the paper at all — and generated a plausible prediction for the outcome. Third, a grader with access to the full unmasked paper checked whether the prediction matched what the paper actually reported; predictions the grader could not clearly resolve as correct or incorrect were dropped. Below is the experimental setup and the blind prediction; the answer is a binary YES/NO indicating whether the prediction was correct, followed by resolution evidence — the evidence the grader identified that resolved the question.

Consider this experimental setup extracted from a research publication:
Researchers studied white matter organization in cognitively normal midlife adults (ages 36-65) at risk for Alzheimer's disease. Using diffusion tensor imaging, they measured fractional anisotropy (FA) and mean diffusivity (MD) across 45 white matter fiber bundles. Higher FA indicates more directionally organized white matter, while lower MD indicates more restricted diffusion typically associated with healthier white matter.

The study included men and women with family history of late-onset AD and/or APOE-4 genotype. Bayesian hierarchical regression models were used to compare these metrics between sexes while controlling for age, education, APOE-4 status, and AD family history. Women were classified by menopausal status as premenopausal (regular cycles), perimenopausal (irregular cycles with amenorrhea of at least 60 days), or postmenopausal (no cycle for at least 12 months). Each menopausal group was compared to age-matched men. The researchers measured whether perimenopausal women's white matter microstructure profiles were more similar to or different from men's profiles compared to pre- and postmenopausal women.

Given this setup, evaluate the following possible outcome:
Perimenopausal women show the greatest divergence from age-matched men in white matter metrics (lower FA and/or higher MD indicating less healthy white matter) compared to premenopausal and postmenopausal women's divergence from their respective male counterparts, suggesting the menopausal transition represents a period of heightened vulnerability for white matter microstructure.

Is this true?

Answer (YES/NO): NO